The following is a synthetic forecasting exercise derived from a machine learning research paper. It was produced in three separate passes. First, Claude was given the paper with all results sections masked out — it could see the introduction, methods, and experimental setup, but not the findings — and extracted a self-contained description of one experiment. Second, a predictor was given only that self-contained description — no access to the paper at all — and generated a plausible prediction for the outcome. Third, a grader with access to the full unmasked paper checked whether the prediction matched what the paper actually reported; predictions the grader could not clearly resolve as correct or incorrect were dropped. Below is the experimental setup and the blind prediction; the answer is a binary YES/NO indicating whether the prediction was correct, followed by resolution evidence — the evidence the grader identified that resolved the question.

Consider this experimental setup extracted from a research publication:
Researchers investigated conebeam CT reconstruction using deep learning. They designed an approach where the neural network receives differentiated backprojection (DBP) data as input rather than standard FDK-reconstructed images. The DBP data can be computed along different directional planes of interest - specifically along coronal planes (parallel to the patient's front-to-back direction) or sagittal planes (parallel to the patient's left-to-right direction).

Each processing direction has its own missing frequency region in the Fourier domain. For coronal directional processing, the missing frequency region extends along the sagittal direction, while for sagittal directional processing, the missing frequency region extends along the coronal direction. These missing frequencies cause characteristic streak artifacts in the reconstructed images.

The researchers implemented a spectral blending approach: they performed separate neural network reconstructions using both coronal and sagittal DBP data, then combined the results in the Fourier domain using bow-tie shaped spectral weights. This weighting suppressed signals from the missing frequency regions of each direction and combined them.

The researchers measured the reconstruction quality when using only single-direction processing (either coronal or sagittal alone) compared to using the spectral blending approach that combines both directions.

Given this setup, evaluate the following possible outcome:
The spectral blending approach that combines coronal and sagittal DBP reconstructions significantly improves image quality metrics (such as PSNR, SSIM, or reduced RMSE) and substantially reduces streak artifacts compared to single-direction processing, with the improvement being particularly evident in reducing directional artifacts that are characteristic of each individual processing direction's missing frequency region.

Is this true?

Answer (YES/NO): YES